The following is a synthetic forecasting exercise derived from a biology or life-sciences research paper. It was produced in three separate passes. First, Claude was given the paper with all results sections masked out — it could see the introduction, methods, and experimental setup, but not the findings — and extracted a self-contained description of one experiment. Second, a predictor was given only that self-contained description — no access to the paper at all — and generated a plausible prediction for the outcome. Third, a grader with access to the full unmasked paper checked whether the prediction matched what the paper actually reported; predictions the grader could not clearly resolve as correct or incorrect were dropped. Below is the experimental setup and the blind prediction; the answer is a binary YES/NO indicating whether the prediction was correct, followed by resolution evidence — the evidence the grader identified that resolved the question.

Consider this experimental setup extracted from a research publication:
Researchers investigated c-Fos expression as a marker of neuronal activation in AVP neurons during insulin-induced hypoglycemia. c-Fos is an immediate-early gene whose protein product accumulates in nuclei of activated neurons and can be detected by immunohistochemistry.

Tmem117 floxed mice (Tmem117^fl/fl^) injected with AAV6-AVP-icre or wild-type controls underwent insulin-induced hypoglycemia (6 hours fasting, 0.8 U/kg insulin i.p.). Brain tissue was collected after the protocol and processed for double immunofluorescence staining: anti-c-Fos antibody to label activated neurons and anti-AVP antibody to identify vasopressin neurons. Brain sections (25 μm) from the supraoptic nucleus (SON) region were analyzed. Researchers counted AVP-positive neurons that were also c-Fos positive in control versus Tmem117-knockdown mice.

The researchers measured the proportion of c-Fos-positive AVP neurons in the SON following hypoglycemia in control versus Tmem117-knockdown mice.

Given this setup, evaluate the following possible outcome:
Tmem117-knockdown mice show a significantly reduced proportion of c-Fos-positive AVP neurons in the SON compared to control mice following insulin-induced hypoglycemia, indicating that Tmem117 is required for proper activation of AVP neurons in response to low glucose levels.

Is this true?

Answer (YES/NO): NO